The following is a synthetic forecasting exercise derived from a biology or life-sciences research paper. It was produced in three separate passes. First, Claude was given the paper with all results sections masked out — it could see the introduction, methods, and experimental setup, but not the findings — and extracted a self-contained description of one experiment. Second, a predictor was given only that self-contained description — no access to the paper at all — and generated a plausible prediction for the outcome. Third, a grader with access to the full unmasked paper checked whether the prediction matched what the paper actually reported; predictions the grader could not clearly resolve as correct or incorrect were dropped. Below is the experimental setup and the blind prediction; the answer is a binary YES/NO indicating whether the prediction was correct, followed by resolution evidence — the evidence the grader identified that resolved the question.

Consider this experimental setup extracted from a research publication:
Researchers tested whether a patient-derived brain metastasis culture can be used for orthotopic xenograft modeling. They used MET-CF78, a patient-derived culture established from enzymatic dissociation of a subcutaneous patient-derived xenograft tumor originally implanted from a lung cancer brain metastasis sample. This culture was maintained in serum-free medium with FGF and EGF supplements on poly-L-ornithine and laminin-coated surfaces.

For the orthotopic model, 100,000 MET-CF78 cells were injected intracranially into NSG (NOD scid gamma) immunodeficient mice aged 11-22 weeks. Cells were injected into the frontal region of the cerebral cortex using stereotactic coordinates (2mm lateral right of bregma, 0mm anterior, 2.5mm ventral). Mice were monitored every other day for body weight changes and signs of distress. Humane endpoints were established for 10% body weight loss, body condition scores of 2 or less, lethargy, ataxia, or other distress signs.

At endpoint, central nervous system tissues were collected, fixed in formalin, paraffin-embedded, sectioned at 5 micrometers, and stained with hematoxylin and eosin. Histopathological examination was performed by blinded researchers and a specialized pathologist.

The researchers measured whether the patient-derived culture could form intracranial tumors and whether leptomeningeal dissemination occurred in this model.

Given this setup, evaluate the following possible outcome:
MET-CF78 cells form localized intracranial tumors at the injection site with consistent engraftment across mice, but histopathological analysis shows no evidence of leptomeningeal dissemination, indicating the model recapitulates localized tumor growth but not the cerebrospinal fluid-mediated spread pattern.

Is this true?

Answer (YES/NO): NO